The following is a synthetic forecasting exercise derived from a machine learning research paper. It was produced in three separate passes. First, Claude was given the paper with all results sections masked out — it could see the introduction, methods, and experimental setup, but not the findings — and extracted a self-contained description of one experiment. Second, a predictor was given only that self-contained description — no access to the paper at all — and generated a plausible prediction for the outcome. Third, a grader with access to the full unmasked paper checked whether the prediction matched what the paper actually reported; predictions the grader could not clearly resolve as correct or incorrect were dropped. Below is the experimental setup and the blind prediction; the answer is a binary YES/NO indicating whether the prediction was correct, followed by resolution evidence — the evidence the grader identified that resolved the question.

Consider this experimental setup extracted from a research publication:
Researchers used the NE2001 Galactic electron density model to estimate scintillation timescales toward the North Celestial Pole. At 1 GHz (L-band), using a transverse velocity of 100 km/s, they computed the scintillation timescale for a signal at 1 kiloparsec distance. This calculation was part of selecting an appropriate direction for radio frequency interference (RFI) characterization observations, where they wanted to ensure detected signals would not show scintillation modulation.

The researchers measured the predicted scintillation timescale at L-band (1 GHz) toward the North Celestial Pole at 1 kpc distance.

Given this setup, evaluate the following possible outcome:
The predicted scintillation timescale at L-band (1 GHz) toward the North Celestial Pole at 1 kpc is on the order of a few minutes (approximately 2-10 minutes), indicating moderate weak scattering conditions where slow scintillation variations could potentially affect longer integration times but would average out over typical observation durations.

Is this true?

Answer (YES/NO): NO